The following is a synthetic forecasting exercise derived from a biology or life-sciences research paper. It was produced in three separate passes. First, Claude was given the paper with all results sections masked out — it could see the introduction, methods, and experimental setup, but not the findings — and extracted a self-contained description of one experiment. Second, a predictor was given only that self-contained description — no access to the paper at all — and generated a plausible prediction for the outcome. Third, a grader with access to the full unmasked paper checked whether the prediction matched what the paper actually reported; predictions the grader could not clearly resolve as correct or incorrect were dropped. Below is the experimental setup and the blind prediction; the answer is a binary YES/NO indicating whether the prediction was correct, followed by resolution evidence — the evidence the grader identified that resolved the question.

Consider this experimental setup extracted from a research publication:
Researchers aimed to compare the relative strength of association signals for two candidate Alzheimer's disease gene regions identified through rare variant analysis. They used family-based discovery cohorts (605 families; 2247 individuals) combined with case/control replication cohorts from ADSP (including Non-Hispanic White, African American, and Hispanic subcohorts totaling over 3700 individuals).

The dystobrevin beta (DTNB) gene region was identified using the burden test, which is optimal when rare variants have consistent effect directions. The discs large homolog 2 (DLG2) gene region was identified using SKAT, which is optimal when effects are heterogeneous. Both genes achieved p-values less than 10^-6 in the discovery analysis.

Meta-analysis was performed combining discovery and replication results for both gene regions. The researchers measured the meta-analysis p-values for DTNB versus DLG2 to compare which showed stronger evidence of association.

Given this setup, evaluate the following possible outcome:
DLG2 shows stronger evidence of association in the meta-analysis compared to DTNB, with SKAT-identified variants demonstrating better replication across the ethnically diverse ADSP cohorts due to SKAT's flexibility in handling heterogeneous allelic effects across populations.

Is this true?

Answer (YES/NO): NO